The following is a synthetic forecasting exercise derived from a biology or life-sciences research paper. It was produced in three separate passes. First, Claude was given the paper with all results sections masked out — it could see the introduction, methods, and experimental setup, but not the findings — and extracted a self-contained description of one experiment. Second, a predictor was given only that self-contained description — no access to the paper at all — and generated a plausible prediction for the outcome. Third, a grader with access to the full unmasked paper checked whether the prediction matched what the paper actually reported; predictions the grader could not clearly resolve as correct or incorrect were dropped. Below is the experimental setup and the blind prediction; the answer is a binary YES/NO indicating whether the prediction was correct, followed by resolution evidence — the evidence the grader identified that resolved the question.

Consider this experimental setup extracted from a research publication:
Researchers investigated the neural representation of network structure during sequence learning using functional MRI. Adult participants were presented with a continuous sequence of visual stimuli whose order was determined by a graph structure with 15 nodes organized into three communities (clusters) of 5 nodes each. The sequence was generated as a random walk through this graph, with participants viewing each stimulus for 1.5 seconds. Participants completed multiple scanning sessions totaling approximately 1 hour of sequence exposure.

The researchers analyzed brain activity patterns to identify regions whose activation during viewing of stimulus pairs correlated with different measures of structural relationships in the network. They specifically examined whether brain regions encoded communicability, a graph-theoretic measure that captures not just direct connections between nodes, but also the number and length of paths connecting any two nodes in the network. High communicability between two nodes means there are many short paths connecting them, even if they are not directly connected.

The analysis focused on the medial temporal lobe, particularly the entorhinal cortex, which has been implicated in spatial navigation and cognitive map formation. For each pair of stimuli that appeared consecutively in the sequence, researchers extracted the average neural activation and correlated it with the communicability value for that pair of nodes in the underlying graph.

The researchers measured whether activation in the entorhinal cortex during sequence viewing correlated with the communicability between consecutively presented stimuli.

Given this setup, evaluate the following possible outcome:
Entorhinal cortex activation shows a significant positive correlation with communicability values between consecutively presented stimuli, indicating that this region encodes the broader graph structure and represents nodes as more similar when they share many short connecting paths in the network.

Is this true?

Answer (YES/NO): YES